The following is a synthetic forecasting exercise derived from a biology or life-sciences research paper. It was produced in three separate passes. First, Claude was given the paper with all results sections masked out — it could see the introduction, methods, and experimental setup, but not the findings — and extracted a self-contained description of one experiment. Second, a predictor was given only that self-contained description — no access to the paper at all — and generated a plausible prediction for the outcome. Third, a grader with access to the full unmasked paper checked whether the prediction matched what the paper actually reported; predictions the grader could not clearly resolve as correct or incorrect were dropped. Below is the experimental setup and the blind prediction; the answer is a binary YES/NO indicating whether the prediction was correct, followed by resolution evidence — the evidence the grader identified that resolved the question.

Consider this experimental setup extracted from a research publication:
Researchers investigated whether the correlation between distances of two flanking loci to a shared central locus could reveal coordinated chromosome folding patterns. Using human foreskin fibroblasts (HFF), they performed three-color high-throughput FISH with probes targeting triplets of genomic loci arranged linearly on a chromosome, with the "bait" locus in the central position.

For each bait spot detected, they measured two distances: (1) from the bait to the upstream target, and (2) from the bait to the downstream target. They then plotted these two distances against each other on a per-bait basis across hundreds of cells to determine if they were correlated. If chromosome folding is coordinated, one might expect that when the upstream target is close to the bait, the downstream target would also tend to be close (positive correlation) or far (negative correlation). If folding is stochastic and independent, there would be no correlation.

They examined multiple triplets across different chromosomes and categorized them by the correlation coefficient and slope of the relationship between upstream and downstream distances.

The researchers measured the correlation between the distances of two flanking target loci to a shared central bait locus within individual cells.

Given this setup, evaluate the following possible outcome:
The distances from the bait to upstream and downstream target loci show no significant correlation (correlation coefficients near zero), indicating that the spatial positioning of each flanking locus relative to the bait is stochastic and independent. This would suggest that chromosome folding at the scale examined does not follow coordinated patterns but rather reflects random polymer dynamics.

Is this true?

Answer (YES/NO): YES